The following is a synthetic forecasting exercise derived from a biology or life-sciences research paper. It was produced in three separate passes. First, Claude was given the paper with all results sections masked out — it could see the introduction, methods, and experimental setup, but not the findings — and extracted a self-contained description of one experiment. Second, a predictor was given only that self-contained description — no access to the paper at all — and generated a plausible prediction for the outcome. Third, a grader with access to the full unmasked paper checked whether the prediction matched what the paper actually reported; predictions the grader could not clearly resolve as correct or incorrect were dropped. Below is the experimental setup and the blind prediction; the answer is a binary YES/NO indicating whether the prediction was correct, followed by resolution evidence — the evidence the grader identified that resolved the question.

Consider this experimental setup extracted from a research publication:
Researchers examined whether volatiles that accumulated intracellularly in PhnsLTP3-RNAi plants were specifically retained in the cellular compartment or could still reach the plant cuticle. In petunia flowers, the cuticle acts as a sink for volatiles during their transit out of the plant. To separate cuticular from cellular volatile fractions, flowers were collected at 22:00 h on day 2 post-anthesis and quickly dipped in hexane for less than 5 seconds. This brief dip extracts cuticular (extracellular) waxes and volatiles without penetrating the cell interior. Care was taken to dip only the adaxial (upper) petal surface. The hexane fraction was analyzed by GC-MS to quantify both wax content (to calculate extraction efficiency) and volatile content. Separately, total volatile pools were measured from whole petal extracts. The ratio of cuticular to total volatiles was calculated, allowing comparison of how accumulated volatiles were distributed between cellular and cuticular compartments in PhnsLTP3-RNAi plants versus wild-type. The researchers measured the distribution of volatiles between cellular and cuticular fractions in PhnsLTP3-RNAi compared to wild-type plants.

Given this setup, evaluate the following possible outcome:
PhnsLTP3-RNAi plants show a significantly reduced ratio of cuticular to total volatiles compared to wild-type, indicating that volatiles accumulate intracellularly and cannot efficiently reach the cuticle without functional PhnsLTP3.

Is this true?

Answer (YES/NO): YES